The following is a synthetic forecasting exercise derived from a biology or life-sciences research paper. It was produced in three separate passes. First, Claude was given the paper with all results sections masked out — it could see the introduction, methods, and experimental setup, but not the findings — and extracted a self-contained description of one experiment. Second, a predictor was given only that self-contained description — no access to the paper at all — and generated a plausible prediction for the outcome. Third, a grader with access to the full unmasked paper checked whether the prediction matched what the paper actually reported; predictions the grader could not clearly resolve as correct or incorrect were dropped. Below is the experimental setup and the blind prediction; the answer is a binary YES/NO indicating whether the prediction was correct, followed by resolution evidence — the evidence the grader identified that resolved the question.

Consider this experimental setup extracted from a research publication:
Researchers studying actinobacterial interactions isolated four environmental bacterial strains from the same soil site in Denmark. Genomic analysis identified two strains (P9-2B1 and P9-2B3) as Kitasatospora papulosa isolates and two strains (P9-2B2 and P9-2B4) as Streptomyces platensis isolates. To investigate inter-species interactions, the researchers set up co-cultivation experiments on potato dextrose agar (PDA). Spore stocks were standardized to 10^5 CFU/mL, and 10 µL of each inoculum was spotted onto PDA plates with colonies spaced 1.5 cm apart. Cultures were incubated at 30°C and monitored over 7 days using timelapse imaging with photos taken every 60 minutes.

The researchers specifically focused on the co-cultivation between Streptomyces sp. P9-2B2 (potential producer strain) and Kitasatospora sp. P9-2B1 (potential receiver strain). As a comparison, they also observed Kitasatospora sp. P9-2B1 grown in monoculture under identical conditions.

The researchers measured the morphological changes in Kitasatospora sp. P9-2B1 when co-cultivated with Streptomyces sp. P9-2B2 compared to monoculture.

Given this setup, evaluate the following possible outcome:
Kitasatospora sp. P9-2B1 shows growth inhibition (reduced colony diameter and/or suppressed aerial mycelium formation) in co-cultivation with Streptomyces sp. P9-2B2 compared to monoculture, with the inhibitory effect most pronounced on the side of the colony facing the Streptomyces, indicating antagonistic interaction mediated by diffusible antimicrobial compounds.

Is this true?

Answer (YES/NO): NO